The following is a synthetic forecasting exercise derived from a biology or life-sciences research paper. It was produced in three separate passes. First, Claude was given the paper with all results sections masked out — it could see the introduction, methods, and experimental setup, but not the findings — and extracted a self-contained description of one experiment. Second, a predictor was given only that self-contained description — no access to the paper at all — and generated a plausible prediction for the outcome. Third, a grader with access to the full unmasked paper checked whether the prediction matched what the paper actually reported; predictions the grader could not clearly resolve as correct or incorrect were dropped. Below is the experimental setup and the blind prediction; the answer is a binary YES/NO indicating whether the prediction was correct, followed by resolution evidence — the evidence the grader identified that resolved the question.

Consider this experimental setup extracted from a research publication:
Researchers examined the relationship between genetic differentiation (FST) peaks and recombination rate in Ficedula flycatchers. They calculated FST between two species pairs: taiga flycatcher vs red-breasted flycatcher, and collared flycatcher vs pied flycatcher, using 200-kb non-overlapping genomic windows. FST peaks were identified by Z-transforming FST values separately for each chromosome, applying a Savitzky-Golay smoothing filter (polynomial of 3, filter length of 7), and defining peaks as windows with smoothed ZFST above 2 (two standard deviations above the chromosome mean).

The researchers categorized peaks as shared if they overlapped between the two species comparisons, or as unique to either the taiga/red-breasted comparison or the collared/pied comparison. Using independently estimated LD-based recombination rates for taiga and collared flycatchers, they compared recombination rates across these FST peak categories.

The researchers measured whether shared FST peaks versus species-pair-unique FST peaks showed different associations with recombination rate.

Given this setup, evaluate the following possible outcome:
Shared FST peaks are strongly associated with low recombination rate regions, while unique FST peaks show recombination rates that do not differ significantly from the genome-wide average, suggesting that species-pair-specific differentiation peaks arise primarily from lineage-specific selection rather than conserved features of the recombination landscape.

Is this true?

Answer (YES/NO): NO